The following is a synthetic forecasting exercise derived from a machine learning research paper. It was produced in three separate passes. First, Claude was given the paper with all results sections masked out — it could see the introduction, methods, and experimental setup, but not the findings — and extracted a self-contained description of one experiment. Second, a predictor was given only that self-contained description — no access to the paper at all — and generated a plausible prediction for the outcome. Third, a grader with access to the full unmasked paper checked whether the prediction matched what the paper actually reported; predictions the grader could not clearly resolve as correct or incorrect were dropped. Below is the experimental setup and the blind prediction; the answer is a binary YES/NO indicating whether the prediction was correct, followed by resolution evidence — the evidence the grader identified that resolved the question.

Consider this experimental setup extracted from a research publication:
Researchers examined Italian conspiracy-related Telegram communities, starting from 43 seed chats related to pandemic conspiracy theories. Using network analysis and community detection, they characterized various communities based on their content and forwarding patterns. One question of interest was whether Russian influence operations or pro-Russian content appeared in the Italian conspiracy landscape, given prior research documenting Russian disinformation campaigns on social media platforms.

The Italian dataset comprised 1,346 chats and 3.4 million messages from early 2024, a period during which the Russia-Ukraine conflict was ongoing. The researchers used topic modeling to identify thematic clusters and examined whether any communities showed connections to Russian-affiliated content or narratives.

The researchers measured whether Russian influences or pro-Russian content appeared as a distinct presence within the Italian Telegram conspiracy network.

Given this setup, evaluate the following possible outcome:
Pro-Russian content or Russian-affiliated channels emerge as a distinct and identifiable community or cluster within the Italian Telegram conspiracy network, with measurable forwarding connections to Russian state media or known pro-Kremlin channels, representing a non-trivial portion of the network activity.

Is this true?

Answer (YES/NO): NO